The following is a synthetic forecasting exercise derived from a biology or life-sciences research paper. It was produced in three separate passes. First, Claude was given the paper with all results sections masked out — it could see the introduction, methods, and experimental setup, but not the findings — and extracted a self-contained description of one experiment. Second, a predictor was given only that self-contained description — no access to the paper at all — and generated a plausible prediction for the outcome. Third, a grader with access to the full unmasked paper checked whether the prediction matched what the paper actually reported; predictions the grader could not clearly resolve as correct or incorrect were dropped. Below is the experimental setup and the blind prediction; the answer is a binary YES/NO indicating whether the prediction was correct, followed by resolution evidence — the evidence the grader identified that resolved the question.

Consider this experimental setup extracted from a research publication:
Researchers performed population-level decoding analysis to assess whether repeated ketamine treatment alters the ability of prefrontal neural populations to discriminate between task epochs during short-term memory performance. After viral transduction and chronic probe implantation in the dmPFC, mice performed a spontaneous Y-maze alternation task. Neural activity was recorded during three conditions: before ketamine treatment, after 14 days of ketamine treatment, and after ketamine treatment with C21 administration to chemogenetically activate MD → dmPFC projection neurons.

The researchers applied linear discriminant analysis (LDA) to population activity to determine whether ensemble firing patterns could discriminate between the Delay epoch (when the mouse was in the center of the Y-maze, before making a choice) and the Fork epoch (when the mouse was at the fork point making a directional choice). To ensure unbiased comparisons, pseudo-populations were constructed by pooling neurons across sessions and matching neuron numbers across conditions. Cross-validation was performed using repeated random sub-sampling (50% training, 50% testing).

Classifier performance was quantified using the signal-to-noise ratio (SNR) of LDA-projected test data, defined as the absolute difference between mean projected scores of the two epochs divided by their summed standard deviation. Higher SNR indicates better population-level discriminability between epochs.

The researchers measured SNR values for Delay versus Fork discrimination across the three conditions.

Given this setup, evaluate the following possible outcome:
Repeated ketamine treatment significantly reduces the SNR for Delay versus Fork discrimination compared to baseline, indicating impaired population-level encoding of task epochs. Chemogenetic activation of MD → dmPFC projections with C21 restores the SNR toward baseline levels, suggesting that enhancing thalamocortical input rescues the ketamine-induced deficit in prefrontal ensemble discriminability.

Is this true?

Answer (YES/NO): YES